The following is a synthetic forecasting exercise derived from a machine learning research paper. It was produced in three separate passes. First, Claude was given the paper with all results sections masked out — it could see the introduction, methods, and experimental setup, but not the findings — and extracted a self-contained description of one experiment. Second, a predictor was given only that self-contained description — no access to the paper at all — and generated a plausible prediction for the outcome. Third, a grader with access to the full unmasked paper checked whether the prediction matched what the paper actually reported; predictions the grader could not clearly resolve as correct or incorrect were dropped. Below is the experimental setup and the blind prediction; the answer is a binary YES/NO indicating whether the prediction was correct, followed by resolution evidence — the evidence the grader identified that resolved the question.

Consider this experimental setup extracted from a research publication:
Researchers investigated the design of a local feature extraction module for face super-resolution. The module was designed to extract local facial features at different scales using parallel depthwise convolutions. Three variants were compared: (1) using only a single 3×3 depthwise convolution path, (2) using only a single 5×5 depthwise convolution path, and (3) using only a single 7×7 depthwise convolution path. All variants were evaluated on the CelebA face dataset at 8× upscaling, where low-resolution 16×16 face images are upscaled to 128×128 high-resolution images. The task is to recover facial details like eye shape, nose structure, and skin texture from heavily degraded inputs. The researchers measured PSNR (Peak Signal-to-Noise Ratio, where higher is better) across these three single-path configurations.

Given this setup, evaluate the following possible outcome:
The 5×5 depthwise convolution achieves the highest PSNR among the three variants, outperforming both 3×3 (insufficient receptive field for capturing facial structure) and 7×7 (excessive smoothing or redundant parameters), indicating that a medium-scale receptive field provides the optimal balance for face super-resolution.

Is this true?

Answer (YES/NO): NO